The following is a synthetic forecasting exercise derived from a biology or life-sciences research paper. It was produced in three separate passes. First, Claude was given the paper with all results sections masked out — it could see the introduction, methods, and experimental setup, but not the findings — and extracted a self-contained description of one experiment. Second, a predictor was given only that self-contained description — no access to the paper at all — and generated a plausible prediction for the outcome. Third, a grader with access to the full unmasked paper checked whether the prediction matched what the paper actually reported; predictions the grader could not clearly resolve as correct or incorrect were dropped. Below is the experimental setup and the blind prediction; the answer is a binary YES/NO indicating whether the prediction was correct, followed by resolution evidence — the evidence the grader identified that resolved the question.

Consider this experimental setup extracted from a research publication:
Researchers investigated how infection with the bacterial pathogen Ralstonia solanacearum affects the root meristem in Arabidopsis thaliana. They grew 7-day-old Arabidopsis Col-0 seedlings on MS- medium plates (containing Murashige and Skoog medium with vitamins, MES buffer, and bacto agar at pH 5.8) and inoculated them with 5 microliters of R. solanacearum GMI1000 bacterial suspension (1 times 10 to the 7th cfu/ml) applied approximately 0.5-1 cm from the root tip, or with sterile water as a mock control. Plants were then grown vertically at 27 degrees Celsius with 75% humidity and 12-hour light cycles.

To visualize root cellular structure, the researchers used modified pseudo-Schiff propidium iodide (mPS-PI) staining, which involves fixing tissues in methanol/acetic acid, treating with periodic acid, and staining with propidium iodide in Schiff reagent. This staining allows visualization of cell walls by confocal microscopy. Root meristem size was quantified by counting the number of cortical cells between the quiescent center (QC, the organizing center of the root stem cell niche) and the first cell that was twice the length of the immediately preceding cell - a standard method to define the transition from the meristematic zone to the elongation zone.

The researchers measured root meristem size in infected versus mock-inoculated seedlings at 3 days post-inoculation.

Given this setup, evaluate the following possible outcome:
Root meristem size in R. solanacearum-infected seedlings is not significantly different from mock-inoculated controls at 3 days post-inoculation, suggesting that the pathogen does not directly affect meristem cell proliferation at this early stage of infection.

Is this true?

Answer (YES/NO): NO